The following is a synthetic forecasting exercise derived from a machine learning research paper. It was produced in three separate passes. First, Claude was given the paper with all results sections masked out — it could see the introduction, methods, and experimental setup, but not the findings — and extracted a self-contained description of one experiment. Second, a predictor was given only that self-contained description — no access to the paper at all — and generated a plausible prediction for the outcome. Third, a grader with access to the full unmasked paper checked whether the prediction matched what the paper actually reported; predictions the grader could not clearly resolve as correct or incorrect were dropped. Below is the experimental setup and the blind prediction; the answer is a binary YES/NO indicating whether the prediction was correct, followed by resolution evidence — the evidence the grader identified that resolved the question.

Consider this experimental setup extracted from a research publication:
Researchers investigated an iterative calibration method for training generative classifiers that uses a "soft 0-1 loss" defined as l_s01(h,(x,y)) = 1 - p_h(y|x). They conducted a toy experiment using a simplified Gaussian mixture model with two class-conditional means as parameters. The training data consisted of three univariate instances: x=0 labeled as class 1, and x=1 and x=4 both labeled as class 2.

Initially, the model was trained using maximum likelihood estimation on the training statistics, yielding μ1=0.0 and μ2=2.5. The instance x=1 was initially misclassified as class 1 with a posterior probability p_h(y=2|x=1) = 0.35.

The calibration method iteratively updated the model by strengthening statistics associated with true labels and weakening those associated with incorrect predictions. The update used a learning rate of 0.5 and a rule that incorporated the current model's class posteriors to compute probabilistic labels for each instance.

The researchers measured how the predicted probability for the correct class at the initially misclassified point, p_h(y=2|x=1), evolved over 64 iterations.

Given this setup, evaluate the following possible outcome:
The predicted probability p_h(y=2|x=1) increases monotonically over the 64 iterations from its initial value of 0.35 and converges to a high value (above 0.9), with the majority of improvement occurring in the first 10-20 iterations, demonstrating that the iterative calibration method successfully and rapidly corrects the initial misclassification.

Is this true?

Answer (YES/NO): YES